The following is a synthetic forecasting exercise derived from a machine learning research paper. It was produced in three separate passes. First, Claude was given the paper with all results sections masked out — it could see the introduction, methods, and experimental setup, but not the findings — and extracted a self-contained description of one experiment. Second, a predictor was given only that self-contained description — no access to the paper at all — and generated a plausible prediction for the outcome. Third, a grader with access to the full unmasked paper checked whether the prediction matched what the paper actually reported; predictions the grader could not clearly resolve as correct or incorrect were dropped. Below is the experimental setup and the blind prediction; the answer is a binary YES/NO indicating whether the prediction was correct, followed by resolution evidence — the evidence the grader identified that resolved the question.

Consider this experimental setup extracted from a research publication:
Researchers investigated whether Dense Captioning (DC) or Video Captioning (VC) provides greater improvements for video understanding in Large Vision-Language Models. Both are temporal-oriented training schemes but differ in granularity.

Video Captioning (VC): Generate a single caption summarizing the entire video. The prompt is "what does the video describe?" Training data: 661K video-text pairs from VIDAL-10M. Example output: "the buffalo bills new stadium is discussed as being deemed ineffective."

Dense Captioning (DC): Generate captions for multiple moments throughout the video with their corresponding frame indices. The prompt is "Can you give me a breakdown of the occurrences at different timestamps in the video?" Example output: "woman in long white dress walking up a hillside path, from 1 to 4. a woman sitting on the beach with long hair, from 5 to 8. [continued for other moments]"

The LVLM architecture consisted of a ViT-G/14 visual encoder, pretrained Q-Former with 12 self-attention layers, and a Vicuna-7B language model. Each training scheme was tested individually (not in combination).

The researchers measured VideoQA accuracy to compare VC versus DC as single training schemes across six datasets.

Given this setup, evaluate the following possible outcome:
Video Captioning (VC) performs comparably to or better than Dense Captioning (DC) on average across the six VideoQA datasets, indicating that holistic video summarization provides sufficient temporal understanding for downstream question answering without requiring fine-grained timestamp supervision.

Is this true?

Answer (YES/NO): NO